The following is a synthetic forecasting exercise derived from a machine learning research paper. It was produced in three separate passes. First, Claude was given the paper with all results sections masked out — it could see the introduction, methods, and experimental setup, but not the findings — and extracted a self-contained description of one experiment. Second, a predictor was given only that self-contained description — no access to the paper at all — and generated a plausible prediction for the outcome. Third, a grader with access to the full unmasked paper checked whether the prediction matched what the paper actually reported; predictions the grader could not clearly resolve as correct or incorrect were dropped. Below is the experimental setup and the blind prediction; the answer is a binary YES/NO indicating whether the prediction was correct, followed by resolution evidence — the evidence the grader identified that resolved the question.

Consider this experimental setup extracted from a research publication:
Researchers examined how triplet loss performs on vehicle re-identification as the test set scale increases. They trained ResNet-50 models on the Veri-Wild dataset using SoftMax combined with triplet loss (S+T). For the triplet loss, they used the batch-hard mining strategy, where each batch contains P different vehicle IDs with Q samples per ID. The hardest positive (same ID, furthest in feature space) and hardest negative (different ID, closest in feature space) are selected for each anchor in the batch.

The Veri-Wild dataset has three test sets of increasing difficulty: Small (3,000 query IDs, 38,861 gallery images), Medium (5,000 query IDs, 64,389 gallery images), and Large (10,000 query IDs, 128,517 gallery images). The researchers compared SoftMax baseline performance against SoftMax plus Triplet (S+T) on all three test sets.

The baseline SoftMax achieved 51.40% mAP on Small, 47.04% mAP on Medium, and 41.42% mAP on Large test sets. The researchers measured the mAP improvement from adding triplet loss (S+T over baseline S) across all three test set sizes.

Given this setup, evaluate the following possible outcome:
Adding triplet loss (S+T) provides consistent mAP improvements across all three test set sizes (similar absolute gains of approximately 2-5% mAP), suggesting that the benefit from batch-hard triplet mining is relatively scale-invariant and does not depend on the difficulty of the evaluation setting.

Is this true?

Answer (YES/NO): NO